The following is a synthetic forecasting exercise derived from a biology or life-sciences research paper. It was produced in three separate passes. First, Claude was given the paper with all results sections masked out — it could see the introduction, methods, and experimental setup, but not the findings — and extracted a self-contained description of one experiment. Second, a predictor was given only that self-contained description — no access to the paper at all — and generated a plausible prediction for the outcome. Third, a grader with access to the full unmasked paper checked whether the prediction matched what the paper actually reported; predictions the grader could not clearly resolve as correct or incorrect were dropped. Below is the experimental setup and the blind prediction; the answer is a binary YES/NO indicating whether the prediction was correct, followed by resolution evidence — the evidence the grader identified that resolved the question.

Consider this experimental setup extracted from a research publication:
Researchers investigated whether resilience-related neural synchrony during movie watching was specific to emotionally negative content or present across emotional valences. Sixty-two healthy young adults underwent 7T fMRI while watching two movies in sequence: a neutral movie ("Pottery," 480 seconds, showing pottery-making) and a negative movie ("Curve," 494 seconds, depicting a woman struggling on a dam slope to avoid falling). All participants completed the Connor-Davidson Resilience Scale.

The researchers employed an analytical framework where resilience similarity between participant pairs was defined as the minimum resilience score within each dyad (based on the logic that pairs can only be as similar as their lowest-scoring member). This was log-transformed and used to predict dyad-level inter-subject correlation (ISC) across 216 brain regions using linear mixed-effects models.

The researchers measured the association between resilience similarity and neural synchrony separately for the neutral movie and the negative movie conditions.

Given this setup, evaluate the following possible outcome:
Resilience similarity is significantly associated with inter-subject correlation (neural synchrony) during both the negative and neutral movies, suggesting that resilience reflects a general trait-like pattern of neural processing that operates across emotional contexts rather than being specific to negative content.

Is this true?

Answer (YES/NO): YES